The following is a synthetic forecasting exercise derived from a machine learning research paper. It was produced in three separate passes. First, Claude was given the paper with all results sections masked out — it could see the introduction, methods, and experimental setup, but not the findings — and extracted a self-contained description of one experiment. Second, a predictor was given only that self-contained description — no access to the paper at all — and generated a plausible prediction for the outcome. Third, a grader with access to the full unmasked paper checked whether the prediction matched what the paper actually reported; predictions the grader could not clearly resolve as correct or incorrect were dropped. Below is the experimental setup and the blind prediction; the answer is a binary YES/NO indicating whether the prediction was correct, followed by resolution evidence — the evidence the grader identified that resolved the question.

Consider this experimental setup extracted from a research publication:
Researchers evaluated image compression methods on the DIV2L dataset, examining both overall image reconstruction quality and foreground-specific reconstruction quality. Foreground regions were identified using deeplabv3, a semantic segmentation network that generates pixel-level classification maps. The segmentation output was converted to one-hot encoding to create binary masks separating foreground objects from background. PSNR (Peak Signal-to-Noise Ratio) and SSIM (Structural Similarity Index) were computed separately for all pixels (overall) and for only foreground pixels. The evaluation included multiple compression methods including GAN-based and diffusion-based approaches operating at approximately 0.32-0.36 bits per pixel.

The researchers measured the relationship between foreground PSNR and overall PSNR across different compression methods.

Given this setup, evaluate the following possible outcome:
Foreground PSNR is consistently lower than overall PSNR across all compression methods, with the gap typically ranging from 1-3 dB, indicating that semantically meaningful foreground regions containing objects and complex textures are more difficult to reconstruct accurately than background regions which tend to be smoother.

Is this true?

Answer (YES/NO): NO